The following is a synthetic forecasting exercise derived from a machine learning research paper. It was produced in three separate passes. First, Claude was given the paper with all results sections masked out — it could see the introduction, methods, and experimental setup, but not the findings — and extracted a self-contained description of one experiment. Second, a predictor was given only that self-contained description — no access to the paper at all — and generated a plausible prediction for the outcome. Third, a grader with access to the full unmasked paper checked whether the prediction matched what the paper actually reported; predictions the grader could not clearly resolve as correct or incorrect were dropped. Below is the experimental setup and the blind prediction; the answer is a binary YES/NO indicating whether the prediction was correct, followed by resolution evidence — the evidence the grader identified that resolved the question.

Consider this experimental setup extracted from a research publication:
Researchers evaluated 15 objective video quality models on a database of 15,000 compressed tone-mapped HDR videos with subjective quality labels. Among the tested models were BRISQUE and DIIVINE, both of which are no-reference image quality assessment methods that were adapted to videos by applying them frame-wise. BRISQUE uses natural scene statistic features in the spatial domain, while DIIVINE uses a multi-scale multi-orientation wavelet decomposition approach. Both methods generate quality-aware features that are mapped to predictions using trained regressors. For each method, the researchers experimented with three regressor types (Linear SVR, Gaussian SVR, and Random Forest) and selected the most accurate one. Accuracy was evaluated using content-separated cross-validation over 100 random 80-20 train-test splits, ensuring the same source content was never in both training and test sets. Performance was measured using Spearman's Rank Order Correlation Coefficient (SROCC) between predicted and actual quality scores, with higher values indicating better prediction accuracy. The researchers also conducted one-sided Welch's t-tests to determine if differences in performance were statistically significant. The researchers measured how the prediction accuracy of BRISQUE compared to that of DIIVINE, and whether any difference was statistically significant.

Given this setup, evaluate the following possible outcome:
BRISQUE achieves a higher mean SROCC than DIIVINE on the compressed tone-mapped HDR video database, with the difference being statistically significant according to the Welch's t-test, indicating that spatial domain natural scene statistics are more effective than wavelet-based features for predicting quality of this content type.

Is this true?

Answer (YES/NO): NO